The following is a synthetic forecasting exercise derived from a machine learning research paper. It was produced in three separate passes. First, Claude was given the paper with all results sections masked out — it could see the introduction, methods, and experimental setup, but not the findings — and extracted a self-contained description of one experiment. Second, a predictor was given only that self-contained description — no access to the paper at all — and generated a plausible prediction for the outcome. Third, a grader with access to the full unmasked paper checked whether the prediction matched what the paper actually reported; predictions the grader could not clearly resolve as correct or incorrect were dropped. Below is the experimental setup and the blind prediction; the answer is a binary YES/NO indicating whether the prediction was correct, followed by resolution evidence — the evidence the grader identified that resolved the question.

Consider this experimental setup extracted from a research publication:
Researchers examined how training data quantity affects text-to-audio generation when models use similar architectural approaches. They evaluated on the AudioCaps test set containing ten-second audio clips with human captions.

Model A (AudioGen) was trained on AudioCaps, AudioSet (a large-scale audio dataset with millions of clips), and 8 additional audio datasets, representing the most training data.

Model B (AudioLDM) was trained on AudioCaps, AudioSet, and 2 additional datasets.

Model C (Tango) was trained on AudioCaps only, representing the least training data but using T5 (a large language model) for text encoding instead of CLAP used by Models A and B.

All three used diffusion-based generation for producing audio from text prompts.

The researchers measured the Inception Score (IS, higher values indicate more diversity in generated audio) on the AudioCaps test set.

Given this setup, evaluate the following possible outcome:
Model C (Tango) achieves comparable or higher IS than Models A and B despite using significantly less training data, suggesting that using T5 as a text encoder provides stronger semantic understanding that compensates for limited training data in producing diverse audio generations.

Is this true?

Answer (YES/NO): YES